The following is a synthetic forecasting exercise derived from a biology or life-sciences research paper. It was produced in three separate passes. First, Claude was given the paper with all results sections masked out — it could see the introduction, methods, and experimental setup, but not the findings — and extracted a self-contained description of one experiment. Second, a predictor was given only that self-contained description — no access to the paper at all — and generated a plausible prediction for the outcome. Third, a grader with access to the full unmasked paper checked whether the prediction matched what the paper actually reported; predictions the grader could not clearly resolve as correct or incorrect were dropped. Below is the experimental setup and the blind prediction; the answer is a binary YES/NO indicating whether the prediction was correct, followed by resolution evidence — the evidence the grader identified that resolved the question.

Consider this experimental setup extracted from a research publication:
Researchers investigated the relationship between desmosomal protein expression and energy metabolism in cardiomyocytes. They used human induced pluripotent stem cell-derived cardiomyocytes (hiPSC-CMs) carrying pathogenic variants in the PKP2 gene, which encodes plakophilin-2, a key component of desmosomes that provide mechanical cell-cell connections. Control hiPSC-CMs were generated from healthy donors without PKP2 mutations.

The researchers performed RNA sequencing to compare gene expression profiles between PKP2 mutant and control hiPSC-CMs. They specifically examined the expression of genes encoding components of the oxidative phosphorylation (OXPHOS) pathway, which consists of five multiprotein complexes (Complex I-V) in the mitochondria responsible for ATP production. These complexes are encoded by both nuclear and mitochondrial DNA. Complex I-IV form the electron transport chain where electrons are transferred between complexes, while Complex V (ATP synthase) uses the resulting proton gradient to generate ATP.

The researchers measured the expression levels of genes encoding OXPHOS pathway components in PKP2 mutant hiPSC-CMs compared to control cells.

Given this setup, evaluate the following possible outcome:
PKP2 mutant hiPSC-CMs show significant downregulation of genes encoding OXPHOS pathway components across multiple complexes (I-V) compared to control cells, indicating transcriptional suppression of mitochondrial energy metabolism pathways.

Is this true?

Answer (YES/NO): YES